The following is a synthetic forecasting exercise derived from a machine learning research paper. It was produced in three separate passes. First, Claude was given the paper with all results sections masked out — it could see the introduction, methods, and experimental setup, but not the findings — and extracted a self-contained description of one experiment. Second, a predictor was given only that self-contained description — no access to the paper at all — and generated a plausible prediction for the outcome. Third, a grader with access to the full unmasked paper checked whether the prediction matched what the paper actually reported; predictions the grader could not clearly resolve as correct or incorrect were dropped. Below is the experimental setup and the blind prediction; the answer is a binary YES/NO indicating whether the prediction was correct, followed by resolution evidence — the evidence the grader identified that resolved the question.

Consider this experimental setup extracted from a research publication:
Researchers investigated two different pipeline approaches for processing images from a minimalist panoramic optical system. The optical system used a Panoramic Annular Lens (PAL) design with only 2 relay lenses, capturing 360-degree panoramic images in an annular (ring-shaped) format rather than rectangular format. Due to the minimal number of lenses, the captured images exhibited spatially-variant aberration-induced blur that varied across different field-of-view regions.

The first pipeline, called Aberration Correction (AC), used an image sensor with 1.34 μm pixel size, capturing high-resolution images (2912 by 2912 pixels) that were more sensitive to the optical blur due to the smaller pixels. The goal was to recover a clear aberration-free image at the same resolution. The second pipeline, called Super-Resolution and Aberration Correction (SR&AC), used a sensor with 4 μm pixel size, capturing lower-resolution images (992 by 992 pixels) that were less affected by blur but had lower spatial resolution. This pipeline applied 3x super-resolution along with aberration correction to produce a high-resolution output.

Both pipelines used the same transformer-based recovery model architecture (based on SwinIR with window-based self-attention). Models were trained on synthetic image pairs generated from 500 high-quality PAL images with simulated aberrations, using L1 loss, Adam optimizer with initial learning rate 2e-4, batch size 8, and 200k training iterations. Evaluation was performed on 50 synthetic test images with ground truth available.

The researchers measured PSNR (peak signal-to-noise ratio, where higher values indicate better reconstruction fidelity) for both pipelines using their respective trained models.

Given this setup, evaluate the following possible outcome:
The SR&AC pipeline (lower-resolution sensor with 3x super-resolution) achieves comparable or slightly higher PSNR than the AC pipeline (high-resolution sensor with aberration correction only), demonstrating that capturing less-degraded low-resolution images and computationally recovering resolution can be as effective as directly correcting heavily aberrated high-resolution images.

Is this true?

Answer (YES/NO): NO